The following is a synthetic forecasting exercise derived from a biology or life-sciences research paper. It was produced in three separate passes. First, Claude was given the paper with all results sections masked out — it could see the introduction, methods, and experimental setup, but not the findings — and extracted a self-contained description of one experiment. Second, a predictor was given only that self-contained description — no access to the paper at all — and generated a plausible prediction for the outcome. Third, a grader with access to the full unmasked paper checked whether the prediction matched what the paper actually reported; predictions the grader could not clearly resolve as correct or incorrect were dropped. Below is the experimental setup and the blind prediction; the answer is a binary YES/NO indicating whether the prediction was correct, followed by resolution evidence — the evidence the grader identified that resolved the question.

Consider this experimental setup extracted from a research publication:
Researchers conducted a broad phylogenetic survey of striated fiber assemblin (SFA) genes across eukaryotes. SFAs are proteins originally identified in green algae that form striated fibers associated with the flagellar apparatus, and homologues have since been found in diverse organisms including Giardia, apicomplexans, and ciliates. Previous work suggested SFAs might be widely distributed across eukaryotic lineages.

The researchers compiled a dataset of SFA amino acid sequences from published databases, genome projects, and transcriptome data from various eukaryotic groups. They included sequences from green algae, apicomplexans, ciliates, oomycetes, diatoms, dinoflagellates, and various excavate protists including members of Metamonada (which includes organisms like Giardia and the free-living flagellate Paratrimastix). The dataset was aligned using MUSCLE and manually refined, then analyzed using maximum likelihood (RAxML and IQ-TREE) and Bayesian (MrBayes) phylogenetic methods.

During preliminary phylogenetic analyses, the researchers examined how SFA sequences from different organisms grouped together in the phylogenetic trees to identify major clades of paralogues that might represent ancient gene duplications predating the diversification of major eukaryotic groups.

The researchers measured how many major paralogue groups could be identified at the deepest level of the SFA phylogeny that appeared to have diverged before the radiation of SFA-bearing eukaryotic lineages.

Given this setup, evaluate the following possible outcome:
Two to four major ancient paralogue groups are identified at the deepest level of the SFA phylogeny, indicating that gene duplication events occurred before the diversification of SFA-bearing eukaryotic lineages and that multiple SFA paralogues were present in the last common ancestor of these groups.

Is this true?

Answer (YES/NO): YES